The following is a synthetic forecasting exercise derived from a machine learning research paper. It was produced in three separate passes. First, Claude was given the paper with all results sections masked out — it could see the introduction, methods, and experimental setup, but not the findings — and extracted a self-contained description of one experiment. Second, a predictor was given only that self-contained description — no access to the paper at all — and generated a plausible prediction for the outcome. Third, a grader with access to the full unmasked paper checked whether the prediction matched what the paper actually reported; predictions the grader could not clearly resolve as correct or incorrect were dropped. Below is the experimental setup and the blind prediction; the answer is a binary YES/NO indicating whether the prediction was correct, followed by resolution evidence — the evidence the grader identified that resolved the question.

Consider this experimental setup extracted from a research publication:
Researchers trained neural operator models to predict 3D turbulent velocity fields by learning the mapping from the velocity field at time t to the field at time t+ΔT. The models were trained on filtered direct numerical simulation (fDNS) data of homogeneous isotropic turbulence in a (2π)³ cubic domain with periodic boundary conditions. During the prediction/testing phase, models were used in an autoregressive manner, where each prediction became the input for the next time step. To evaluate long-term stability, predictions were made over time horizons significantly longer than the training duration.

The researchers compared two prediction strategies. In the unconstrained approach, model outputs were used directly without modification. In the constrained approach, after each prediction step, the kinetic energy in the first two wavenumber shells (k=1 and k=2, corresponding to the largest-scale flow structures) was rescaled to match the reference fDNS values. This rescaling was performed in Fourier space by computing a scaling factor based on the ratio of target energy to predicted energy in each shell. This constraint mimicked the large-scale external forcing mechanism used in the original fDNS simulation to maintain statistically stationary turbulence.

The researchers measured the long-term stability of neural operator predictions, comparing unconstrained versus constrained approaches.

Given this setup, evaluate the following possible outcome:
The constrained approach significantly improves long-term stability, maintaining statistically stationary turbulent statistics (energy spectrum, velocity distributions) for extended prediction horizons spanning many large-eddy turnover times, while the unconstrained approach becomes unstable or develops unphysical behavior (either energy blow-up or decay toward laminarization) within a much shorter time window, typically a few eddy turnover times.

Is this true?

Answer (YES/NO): NO